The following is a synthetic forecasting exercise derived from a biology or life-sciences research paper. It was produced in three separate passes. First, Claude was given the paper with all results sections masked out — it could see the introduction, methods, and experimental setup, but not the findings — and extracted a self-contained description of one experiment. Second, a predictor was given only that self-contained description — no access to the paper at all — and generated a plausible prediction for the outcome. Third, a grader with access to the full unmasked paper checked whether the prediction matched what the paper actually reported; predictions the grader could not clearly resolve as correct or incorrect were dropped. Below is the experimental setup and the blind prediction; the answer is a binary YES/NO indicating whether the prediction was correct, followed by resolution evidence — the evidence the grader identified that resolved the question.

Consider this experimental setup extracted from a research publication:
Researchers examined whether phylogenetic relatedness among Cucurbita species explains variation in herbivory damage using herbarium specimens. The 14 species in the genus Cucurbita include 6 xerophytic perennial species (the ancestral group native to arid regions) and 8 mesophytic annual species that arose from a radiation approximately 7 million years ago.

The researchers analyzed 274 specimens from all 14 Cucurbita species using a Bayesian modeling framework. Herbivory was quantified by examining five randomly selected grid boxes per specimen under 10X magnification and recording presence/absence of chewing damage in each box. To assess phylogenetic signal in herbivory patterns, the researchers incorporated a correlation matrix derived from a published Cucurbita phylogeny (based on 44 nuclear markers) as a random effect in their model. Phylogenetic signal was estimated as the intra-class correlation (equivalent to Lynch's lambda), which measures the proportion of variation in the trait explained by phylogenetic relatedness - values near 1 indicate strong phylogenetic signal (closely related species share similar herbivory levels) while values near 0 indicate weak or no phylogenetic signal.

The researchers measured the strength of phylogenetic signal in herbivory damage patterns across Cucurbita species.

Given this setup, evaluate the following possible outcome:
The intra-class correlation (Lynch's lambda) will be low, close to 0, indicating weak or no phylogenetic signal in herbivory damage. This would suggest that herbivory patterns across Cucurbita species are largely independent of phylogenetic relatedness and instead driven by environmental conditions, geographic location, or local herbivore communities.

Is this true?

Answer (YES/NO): YES